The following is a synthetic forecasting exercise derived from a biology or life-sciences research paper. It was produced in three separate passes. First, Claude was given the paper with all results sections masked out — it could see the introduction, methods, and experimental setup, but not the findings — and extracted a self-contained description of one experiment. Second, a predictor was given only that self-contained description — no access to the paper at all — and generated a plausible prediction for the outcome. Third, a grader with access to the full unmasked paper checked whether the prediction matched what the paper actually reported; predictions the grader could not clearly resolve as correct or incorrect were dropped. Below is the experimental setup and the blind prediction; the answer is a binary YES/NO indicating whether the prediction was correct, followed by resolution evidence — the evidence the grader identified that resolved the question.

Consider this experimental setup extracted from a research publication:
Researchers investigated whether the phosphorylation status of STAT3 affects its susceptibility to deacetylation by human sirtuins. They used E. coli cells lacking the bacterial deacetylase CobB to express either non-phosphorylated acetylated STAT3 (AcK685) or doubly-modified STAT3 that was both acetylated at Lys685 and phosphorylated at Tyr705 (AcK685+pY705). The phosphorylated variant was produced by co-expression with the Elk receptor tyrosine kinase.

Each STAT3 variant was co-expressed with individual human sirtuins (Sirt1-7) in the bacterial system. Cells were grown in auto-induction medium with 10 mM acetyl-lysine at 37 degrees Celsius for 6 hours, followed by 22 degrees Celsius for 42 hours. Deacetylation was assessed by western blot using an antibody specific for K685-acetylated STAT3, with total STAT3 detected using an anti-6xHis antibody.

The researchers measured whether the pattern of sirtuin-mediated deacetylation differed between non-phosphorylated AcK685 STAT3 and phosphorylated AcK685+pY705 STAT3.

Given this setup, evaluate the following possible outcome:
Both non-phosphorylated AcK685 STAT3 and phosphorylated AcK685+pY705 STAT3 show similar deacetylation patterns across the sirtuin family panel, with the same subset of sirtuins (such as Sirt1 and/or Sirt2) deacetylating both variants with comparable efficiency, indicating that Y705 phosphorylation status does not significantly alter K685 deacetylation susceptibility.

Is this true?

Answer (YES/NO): NO